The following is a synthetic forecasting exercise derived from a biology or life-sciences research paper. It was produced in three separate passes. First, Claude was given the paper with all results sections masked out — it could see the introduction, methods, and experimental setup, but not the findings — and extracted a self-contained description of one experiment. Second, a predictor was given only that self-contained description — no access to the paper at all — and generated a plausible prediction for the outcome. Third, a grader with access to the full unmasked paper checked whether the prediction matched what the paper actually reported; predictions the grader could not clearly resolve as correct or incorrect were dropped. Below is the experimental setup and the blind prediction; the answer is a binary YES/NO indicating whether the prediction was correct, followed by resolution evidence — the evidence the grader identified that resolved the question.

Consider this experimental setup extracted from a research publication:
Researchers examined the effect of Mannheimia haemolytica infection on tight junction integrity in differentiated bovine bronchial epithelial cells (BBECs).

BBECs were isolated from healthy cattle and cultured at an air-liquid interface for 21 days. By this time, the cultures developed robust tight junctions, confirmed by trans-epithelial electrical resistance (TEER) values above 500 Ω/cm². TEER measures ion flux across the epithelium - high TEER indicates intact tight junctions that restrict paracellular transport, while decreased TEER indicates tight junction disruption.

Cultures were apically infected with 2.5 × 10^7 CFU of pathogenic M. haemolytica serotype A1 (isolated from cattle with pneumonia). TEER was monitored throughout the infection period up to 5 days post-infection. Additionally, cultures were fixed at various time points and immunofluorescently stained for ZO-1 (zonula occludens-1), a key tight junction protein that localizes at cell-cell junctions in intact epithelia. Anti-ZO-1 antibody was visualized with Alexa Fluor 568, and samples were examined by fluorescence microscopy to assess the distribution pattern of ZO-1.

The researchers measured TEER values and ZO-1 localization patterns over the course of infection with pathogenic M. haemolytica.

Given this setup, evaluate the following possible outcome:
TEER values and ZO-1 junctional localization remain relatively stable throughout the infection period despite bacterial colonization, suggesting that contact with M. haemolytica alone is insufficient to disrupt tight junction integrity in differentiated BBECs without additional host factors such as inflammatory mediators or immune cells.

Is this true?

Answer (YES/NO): NO